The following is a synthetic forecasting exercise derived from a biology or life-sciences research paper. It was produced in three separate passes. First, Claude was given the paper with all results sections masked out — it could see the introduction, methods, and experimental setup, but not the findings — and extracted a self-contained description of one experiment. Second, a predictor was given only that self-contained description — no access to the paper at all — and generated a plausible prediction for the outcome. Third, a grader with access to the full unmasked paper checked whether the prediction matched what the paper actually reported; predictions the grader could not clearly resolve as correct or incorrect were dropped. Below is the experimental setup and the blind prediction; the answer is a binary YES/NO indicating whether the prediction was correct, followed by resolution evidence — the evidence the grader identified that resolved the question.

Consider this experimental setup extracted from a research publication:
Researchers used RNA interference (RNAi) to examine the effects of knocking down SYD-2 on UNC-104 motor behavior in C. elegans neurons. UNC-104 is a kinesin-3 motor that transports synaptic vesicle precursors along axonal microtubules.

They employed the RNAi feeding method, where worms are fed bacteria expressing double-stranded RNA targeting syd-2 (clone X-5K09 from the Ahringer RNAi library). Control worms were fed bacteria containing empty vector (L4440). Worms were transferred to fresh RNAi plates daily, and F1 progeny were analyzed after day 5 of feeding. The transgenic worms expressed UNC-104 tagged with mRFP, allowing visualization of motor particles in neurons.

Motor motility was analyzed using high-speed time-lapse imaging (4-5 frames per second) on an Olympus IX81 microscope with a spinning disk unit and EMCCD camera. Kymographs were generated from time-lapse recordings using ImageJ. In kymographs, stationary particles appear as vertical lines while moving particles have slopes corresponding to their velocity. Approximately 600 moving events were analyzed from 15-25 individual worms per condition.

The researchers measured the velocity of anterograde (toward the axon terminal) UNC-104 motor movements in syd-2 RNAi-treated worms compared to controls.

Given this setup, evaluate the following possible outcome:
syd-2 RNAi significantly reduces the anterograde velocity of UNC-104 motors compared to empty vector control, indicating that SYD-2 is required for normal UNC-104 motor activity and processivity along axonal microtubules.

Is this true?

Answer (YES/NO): YES